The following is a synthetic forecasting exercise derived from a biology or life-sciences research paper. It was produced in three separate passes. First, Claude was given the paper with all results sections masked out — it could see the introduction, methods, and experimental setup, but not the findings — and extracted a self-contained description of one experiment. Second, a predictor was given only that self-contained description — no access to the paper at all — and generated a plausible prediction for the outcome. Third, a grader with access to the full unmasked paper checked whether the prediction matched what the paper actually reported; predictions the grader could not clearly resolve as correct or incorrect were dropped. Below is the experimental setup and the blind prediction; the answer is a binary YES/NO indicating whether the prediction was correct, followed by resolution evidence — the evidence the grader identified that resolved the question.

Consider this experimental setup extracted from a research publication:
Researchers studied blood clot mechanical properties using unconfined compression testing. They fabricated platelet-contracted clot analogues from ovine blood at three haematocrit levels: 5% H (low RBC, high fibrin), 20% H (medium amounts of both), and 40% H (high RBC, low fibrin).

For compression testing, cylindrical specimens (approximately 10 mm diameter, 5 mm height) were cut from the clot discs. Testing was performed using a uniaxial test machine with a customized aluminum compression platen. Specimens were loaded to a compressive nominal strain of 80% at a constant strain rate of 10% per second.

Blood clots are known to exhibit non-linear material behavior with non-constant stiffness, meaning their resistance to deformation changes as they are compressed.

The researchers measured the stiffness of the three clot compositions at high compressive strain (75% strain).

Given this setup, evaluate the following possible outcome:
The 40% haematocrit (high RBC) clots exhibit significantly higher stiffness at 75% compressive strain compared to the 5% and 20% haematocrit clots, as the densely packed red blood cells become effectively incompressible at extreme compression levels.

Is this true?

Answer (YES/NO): NO